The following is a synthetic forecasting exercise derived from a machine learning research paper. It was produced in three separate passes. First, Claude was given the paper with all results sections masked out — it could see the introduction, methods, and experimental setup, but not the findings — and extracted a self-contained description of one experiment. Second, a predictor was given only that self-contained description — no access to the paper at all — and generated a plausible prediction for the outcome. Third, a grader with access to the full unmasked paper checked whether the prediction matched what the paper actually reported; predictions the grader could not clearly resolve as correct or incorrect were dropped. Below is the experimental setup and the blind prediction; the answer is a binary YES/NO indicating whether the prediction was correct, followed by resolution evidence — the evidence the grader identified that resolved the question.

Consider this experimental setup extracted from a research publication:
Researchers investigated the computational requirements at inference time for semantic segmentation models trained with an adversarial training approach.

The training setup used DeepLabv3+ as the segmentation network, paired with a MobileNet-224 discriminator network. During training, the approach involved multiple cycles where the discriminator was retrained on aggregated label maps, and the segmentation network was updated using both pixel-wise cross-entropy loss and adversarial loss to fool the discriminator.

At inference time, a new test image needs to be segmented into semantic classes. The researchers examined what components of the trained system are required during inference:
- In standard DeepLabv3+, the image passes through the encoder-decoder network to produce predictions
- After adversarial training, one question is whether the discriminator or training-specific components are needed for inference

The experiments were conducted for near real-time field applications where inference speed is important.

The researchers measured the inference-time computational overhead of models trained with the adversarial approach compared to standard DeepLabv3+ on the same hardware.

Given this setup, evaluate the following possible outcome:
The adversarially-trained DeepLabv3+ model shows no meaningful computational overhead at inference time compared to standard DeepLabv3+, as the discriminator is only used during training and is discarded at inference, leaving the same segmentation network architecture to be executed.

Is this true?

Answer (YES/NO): YES